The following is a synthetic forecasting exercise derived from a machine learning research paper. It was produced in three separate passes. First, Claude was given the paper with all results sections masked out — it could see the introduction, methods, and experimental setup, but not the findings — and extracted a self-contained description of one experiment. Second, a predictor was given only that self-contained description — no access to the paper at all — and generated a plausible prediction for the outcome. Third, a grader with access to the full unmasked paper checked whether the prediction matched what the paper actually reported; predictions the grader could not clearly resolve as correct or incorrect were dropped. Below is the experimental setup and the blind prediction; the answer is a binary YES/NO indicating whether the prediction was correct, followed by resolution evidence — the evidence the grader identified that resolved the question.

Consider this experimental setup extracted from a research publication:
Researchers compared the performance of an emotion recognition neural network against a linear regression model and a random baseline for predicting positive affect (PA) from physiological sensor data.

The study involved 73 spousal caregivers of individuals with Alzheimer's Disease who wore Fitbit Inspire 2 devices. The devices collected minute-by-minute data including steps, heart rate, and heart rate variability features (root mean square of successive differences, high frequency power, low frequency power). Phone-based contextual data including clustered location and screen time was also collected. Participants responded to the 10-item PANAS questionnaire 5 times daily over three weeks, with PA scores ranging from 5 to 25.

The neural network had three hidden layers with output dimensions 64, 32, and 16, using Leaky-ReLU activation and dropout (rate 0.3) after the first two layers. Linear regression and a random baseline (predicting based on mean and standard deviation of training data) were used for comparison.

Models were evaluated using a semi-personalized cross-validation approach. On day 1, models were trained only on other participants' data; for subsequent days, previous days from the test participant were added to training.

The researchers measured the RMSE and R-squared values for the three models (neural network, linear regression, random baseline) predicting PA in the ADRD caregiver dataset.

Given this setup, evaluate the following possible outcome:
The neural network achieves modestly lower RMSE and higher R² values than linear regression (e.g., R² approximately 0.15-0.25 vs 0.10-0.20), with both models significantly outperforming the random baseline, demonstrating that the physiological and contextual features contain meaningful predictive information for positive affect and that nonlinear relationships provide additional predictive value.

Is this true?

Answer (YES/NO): NO